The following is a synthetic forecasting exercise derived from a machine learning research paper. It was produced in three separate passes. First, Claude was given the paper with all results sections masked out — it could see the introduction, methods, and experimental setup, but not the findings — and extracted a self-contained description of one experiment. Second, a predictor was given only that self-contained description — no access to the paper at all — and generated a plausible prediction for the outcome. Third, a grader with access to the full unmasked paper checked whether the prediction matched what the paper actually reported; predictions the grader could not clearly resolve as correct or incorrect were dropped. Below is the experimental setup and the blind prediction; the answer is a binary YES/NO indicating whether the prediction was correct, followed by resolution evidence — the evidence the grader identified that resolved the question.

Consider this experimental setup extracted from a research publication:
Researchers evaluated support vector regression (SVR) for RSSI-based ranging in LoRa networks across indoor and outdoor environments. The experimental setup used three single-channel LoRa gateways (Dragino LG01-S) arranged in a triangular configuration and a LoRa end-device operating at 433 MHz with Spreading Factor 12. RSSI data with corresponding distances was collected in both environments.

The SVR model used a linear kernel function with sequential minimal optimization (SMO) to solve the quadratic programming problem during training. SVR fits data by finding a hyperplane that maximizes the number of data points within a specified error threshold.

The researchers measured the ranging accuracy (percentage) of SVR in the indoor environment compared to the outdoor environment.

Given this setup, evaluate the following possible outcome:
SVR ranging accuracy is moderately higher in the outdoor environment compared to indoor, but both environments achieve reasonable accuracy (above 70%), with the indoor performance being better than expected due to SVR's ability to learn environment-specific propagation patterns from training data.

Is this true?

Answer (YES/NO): NO